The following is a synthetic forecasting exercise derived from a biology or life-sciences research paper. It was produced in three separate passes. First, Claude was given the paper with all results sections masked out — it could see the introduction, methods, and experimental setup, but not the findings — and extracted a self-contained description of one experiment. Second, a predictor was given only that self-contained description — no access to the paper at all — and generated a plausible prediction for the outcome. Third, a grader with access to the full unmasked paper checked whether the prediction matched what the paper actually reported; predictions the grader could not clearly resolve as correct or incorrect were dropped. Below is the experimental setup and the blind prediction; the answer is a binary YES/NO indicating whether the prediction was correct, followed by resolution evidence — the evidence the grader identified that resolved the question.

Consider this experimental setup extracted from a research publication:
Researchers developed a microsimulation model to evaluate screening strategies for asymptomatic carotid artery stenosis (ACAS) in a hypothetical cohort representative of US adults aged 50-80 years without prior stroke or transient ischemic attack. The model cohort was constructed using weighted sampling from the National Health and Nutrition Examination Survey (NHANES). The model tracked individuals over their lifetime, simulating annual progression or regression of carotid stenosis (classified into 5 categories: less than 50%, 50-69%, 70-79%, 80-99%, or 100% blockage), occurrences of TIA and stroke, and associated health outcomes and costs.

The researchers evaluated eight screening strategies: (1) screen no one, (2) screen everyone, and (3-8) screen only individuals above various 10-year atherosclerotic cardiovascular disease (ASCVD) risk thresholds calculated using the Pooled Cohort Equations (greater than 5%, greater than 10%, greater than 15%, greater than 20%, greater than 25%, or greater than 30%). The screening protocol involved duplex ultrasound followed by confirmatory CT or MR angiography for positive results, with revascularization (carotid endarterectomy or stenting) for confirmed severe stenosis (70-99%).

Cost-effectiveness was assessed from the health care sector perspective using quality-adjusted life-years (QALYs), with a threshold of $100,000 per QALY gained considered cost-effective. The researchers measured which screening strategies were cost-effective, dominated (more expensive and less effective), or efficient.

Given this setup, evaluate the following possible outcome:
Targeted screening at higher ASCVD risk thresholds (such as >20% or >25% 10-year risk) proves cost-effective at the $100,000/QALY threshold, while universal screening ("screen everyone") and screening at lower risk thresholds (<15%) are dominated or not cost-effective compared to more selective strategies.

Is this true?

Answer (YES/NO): YES